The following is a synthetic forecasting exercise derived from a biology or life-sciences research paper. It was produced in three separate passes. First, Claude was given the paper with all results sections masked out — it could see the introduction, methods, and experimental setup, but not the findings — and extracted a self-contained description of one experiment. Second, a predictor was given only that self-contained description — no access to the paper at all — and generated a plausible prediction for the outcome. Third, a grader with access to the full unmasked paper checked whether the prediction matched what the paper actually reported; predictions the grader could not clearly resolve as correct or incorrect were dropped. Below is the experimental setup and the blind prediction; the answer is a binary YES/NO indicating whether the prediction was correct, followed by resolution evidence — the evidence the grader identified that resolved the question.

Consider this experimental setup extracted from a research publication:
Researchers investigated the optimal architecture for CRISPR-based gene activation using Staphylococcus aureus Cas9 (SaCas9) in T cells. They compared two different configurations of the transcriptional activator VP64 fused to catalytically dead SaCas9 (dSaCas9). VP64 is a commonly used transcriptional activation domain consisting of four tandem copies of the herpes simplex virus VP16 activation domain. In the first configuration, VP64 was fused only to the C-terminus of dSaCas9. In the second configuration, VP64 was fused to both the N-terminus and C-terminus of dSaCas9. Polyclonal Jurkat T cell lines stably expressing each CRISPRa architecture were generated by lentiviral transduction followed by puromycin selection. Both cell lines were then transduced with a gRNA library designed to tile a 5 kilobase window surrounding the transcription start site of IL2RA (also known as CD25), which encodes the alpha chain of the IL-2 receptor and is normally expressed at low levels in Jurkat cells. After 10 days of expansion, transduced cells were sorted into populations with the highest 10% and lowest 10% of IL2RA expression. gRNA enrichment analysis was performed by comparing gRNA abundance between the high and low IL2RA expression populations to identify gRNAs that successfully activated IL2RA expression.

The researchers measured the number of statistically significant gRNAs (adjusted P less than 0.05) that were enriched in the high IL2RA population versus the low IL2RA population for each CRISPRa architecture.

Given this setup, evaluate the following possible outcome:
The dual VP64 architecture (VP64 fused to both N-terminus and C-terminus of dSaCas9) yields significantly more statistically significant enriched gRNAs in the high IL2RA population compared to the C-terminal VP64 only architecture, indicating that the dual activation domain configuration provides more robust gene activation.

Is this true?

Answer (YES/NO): YES